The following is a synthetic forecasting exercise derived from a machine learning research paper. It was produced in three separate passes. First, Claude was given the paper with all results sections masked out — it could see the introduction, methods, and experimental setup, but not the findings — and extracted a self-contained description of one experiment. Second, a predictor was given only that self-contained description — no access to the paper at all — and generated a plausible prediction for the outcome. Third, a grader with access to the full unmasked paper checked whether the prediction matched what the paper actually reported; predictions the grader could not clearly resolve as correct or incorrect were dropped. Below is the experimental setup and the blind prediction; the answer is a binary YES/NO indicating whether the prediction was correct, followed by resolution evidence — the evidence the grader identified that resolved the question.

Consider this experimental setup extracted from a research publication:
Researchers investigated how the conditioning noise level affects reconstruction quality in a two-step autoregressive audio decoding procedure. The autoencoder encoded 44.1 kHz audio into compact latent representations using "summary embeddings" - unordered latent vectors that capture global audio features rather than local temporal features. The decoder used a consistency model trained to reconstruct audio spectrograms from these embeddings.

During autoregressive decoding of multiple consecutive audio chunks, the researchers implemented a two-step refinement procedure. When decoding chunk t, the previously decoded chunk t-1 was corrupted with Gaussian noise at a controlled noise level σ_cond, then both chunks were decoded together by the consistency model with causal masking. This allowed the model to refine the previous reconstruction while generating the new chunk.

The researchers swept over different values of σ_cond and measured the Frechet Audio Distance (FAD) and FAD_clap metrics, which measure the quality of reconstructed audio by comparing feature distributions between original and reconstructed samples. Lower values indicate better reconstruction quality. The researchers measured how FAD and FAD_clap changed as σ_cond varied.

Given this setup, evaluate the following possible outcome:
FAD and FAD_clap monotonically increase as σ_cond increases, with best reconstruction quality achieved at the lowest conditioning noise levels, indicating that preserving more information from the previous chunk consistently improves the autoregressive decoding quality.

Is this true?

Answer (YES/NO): NO